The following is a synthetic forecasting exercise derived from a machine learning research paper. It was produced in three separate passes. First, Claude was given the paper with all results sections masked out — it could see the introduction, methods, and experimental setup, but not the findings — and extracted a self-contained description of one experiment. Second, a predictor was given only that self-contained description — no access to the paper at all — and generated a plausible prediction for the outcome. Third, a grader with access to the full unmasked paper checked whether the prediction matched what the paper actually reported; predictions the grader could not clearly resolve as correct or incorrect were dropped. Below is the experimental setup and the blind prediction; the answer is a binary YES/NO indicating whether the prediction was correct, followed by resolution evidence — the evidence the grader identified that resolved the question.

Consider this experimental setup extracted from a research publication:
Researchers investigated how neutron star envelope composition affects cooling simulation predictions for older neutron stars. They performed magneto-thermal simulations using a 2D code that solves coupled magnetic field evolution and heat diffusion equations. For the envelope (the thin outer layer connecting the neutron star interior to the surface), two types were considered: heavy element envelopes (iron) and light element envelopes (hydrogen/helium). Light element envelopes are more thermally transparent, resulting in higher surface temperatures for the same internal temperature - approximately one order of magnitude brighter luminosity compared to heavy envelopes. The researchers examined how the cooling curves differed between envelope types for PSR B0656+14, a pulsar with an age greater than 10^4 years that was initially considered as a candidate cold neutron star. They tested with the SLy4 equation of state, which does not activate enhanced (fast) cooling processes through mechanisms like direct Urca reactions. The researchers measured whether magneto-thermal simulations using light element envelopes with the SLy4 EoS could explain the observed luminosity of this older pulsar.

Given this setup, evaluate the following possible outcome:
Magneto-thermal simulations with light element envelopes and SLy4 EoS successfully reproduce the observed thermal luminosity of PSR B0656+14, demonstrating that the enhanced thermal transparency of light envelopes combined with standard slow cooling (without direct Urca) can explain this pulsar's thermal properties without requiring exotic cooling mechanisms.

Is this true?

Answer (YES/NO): YES